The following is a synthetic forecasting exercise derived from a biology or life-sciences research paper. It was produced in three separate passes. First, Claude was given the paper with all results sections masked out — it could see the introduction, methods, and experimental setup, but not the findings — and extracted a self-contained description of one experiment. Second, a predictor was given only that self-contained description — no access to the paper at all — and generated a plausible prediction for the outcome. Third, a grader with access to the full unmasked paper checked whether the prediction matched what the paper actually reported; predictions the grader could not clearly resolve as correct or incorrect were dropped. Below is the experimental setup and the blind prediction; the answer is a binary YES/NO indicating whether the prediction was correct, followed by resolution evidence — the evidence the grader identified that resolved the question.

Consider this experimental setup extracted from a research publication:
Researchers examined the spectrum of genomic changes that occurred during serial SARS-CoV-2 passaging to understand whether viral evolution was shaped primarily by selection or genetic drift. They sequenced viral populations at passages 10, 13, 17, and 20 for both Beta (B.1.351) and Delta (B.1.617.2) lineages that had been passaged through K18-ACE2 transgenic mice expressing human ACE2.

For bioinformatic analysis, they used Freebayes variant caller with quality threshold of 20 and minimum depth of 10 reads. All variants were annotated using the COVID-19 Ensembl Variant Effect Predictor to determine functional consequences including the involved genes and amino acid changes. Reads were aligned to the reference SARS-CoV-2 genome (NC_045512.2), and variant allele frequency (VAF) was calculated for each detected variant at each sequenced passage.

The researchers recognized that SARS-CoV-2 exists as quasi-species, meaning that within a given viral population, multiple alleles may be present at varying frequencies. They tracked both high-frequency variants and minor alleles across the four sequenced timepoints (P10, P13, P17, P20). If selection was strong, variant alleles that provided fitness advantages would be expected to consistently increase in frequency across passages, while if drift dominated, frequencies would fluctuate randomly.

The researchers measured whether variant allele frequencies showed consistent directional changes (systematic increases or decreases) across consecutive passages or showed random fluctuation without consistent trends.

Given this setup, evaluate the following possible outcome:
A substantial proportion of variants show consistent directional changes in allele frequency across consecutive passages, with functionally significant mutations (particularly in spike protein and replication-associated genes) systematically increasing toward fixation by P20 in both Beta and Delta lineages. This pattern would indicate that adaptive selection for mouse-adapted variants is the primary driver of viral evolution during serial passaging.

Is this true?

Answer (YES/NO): NO